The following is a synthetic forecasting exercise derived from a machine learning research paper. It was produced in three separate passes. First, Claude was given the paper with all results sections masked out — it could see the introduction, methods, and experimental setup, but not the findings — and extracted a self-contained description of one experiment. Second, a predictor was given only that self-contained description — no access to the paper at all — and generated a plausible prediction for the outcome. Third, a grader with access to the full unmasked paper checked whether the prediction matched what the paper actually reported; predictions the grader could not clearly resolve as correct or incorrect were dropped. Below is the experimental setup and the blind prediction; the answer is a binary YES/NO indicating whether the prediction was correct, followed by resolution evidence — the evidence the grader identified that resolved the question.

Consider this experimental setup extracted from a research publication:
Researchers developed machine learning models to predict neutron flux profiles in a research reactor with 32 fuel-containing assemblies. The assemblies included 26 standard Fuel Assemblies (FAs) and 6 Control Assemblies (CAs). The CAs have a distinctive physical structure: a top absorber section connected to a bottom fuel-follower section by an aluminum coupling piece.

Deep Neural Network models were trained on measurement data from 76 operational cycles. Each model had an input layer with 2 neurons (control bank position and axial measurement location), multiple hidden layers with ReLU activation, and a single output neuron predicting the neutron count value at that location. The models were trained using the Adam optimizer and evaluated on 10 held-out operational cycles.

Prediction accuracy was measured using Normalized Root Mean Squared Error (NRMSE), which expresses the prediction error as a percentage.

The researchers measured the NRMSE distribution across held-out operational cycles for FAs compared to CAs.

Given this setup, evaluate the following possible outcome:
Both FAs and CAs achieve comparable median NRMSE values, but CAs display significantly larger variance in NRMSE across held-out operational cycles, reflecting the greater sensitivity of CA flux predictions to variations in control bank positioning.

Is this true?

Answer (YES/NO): NO